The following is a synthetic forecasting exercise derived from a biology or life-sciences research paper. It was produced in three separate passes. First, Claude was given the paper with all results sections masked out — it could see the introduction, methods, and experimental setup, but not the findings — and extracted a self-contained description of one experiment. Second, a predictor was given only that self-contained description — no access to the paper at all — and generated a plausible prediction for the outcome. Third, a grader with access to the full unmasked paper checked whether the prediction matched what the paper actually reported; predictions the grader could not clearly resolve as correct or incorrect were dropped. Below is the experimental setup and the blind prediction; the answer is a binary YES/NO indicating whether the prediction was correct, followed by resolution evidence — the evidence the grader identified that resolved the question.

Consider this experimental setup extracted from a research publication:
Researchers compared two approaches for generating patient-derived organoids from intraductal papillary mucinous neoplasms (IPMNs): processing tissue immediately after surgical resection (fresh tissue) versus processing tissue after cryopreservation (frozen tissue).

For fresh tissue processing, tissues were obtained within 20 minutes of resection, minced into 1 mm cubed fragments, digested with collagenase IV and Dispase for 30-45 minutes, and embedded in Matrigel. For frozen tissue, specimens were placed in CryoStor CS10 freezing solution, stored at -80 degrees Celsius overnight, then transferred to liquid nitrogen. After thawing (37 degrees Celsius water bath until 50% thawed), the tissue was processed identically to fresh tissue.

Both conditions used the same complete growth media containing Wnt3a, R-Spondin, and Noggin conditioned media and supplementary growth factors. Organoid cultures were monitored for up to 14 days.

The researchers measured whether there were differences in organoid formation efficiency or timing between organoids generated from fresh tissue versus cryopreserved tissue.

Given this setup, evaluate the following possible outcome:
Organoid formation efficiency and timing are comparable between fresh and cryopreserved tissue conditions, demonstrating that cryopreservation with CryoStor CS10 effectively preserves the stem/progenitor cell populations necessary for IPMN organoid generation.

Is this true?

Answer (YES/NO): NO